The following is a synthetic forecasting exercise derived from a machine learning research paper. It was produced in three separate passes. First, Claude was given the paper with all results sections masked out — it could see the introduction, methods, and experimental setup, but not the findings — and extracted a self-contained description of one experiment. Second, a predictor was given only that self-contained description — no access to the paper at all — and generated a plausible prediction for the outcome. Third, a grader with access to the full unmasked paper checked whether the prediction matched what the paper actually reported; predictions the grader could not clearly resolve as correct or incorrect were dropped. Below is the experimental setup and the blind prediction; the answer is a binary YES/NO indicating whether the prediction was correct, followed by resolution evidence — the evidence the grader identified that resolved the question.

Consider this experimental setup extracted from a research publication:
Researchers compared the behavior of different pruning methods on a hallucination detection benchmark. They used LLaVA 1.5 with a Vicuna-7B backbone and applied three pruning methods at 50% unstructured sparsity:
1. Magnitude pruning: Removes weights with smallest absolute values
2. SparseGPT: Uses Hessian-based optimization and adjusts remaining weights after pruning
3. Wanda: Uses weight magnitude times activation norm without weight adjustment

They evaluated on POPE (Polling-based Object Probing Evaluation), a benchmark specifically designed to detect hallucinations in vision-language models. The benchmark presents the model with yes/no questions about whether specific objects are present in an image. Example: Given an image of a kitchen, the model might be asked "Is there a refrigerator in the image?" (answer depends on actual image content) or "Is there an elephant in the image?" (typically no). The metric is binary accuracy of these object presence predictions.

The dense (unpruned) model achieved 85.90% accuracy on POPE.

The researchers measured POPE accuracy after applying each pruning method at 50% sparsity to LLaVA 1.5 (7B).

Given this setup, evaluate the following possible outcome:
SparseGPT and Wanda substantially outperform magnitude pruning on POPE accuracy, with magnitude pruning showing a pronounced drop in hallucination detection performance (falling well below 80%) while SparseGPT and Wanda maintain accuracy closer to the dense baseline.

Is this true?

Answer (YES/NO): NO